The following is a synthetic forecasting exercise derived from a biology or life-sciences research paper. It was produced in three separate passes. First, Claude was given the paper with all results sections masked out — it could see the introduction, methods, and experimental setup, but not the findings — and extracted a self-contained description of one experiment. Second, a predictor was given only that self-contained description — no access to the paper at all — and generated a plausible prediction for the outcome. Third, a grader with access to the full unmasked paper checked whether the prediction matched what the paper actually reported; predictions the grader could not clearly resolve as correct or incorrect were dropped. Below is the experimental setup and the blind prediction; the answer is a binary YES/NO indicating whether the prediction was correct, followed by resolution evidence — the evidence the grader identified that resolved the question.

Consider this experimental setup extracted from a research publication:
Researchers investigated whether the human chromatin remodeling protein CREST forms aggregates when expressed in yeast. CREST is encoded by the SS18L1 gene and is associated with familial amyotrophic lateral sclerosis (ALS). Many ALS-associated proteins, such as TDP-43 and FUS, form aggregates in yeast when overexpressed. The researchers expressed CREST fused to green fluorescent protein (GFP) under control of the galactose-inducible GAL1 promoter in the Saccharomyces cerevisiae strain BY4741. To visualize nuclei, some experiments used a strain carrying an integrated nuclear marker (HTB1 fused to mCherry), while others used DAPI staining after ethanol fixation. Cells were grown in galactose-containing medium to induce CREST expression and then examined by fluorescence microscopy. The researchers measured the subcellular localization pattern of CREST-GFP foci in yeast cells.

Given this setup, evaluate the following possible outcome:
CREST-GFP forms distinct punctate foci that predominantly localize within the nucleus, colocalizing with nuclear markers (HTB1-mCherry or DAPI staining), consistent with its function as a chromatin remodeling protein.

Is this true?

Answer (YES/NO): YES